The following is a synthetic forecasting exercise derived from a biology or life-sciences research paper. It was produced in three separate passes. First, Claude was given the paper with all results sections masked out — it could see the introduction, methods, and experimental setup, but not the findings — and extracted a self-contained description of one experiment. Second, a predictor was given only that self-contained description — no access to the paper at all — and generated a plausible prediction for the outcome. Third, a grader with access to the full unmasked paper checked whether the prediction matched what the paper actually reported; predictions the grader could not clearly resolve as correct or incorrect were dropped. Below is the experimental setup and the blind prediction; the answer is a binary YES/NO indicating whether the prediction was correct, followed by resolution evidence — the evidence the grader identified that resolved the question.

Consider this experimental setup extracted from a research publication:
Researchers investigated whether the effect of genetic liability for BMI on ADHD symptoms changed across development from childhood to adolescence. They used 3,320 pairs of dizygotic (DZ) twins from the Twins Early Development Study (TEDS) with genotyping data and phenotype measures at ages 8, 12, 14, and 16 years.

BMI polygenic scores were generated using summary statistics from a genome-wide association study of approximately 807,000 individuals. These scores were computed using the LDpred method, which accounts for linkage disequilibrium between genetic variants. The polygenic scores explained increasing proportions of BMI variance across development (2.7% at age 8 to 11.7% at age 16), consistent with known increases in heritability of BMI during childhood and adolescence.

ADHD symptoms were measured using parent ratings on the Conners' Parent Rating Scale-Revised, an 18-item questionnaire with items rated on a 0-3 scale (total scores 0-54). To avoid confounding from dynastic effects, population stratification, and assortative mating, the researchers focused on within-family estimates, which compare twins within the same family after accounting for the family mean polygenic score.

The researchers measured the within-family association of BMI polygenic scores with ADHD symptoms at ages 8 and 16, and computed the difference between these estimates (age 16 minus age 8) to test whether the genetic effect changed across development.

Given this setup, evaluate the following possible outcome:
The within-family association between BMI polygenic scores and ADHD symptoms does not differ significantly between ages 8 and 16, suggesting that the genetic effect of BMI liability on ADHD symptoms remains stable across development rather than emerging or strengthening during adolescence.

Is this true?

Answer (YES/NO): NO